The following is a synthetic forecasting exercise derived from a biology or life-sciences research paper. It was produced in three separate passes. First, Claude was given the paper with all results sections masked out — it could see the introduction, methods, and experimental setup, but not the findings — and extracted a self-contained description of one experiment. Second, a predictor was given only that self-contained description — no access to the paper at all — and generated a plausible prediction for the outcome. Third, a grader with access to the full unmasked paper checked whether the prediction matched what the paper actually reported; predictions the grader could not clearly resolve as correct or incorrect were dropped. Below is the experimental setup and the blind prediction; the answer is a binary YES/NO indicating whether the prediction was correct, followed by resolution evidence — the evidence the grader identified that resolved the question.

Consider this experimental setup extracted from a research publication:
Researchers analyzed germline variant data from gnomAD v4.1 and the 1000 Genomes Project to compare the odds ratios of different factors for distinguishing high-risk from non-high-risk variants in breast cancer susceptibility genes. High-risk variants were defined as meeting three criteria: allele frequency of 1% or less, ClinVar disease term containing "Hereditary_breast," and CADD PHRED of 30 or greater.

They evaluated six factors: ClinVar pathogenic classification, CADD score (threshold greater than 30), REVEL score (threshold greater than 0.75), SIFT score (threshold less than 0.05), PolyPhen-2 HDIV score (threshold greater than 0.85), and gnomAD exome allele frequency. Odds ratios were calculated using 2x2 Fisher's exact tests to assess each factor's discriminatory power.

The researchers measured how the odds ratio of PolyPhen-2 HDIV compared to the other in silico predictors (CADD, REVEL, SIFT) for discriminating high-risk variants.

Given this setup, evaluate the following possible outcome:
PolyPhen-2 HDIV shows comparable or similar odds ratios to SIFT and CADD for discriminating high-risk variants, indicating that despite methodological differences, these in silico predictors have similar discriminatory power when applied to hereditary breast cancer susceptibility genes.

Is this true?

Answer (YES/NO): NO